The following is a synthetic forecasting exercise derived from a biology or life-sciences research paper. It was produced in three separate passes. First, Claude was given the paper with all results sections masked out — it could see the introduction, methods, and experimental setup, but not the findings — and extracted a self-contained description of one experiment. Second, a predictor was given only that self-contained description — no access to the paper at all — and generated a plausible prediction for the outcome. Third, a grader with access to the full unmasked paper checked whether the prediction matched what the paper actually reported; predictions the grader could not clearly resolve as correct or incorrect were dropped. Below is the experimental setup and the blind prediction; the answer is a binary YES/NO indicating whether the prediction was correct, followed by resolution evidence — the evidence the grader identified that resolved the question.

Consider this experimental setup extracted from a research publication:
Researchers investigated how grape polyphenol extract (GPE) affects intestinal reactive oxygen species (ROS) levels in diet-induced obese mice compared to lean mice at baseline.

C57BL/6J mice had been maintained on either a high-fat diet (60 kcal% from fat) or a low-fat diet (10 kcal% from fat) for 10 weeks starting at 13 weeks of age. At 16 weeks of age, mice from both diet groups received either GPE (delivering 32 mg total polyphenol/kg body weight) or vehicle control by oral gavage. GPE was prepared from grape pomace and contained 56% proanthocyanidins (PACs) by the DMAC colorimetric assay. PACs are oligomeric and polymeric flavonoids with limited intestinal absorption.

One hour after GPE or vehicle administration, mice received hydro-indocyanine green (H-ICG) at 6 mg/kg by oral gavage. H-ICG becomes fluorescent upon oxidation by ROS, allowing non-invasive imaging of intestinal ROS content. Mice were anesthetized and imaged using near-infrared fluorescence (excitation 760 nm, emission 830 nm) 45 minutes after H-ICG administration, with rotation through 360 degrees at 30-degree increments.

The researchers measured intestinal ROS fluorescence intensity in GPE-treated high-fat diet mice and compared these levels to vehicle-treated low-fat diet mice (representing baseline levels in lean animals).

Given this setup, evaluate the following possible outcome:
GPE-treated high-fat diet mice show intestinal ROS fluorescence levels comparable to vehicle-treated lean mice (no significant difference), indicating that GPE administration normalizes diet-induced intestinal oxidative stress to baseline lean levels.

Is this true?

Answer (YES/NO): YES